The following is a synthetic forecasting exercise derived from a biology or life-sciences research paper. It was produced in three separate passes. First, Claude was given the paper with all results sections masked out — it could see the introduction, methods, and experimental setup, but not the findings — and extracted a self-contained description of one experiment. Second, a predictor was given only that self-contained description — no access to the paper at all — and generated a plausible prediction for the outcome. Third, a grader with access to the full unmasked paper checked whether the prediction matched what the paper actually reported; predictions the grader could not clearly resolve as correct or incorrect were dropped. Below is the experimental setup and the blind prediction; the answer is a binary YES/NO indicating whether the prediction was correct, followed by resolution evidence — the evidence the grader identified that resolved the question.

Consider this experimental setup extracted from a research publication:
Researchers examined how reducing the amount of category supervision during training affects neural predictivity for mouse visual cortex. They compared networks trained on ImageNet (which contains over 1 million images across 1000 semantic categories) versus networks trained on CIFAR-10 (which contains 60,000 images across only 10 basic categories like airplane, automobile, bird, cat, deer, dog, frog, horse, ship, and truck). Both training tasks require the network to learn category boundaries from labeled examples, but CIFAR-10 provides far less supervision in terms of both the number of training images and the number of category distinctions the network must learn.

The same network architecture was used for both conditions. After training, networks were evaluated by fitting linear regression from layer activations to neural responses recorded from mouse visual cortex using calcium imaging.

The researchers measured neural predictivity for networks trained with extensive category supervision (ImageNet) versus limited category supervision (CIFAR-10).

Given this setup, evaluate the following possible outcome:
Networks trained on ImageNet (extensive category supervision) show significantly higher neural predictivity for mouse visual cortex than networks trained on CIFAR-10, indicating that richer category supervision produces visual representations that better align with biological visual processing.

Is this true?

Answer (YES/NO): NO